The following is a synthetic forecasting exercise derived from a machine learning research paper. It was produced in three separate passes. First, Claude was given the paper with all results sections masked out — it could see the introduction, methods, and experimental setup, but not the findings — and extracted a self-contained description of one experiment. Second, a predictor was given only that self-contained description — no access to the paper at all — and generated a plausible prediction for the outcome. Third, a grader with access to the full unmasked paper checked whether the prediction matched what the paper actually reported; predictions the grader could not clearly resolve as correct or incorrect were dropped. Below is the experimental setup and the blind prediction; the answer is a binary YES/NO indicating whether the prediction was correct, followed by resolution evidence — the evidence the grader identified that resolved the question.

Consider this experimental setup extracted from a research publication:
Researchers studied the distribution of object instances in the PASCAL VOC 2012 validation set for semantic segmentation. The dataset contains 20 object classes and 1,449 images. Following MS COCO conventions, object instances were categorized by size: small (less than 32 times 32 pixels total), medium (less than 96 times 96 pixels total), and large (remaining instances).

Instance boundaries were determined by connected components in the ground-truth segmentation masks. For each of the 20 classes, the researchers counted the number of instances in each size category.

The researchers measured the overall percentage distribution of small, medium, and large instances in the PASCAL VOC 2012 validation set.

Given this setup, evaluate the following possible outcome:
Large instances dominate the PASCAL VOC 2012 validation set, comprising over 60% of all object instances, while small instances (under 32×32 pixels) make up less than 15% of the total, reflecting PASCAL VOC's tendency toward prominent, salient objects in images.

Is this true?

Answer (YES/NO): NO